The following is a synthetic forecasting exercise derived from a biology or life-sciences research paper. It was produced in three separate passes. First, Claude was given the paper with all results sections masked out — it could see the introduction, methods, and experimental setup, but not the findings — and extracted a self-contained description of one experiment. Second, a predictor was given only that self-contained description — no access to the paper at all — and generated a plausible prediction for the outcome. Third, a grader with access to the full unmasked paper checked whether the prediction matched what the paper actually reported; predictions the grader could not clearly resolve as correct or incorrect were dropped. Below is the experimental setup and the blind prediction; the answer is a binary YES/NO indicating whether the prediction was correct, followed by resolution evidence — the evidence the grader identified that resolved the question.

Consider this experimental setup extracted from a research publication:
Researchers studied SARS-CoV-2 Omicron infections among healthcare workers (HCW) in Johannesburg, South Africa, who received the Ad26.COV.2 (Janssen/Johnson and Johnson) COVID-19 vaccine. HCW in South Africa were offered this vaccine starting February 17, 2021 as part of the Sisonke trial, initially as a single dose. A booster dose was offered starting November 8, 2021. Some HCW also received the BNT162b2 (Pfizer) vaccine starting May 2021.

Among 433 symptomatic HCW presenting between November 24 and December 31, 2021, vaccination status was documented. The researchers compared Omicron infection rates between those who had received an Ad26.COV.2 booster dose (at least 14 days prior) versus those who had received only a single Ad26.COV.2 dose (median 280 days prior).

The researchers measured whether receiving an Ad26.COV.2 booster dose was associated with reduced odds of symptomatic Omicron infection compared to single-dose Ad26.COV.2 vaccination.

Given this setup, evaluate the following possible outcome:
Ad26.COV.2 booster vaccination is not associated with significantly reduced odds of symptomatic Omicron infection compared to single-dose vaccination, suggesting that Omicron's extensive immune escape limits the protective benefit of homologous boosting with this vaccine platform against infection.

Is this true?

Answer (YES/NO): YES